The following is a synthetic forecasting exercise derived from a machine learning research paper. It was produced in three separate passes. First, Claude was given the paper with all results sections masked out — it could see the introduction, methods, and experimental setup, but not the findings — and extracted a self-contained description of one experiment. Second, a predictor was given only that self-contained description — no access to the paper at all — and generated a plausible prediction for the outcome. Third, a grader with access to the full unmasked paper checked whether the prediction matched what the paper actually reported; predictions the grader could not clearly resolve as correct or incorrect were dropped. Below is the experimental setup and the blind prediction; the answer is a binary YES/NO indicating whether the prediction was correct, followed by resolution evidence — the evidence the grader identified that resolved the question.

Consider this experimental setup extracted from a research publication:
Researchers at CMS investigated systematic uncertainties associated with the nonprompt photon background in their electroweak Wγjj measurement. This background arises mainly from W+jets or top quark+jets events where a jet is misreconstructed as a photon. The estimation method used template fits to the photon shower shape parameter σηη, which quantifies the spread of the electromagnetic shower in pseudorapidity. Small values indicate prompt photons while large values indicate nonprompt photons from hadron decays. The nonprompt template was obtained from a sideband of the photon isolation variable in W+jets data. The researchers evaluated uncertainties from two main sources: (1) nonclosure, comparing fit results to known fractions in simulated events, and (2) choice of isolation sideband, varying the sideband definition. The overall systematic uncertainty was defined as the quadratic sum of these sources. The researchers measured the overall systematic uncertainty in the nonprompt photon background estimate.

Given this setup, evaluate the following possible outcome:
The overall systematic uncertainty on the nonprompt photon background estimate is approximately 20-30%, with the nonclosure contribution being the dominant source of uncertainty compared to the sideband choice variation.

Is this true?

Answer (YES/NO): NO